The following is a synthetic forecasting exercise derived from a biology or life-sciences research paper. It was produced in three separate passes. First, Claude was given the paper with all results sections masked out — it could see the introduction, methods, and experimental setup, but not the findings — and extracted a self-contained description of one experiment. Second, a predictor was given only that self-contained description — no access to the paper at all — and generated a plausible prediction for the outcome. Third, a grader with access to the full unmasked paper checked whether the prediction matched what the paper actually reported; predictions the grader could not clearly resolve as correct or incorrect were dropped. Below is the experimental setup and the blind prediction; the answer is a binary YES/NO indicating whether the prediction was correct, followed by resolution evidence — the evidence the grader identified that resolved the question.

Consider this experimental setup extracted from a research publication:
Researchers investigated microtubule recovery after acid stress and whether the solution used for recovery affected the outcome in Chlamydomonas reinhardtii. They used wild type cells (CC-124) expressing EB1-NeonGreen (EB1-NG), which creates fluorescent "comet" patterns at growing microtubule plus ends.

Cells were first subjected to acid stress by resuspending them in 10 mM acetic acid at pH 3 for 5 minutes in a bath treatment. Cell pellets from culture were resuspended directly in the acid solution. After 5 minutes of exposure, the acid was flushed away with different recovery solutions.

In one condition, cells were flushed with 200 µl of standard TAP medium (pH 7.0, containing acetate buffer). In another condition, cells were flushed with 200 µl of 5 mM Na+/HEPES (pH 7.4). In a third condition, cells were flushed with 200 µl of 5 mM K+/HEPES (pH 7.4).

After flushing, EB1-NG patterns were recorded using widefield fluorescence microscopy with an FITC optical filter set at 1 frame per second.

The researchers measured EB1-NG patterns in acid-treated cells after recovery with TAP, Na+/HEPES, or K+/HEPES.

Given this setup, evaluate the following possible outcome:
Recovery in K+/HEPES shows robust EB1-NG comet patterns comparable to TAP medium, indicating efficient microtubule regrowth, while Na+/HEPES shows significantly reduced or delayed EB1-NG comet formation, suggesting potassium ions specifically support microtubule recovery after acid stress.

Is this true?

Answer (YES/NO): NO